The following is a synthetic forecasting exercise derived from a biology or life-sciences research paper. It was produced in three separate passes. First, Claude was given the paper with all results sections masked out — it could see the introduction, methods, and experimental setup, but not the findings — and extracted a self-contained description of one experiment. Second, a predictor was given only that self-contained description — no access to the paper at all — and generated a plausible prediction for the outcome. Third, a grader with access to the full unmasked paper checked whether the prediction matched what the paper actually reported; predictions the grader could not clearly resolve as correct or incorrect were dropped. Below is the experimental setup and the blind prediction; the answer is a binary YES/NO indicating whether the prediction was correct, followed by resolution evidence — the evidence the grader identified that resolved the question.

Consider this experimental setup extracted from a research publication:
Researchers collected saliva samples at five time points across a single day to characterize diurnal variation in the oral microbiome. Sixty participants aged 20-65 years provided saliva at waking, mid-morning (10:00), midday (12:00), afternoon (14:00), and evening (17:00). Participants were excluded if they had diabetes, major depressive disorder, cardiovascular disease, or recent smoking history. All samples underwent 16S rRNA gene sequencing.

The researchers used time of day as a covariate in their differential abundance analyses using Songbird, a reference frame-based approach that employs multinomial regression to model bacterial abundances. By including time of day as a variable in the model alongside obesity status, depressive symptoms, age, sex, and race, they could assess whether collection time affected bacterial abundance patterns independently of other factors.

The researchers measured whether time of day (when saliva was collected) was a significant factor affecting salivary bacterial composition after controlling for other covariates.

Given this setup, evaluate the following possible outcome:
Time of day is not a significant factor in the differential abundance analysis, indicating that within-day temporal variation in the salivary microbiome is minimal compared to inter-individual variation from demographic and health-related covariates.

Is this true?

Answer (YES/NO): YES